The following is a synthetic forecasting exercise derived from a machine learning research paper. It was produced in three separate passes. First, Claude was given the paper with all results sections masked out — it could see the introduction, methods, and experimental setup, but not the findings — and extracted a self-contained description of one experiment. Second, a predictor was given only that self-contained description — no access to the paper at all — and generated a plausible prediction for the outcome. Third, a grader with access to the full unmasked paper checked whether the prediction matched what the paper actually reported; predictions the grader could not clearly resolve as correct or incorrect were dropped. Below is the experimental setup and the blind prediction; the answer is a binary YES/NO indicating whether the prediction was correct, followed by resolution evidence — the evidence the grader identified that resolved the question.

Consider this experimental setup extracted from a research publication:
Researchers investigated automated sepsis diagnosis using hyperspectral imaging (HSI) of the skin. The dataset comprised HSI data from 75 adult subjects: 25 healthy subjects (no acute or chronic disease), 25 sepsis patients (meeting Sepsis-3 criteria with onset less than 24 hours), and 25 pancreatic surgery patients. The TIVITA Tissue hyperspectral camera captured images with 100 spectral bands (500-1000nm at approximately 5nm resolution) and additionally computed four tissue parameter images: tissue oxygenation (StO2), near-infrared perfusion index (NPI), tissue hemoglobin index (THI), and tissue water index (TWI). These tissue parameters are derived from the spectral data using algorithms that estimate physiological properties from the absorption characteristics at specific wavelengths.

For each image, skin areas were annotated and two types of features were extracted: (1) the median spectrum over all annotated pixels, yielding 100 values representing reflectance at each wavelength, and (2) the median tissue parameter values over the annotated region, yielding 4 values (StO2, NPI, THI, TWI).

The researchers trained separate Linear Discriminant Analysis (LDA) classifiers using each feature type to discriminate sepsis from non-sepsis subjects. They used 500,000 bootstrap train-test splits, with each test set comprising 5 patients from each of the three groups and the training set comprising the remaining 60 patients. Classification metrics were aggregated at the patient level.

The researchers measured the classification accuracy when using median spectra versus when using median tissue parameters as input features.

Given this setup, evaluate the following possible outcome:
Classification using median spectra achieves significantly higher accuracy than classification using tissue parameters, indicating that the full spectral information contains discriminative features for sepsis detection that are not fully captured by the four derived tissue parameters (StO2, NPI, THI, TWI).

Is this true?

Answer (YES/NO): YES